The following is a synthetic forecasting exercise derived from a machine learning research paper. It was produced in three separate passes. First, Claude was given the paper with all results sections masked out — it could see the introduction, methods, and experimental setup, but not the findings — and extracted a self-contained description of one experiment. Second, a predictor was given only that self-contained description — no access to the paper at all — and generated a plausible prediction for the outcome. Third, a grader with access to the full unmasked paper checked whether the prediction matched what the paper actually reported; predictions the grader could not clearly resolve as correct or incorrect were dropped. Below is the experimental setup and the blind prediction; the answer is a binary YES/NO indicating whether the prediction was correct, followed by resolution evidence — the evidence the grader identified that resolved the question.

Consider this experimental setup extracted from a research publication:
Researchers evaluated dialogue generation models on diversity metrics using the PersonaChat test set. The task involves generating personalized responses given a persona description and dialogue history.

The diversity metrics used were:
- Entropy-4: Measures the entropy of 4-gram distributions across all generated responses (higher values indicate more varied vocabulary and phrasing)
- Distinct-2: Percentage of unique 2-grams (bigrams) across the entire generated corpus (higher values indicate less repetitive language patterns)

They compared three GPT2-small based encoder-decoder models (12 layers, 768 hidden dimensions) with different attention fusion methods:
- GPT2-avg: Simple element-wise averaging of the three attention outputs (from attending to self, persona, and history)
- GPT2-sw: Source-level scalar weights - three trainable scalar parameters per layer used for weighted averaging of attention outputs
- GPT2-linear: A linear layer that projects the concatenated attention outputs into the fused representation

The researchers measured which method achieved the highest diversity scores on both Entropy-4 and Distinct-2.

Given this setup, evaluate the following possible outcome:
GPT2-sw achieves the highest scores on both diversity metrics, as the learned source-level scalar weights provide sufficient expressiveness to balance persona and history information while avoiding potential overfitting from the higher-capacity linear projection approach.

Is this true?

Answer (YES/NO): NO